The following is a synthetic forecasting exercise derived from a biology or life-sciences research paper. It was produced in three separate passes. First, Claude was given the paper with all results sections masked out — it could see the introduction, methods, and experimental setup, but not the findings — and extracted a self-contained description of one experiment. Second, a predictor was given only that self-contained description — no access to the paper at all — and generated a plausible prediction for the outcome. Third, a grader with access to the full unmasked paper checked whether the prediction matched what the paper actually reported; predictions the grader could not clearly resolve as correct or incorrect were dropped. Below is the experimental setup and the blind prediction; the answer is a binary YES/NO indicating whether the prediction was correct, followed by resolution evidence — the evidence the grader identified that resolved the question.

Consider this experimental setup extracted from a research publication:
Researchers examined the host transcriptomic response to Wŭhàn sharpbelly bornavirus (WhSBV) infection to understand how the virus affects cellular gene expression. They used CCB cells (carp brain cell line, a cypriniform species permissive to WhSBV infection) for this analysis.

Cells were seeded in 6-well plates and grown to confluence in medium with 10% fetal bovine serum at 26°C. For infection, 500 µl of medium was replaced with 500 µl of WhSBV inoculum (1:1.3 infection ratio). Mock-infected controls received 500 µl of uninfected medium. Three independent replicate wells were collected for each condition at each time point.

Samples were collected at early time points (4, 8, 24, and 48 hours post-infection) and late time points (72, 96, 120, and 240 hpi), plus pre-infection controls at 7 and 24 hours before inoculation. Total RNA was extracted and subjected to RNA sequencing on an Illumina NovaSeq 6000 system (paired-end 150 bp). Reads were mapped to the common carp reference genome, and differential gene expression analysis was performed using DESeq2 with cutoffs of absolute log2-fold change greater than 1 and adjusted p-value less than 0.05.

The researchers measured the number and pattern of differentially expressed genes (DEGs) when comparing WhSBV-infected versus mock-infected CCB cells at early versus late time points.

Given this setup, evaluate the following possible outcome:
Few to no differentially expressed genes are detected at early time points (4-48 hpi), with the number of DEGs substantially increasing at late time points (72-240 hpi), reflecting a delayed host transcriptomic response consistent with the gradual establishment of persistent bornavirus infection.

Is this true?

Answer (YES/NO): NO